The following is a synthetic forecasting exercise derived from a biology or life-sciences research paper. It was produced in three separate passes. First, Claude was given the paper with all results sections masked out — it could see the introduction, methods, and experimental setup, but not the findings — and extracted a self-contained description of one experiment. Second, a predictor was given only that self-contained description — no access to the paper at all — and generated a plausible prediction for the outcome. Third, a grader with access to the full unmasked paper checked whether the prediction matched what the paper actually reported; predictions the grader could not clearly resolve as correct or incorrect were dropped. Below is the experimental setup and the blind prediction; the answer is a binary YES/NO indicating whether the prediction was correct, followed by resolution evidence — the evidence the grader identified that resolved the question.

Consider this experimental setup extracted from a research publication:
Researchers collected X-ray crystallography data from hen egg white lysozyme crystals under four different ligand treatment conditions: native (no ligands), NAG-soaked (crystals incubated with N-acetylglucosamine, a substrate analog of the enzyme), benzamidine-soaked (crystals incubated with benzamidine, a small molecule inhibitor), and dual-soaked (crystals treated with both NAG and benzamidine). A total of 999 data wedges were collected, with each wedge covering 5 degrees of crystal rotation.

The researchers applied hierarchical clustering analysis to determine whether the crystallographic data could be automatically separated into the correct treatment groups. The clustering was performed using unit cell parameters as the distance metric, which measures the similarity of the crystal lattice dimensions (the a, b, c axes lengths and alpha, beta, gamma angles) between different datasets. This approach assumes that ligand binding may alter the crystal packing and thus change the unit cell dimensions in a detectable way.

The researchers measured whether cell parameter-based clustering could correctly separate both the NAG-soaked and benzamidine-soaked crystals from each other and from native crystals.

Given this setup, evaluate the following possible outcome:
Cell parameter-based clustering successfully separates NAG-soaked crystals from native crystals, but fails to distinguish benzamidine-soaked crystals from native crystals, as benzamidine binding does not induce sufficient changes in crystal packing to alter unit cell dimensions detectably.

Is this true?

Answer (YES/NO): YES